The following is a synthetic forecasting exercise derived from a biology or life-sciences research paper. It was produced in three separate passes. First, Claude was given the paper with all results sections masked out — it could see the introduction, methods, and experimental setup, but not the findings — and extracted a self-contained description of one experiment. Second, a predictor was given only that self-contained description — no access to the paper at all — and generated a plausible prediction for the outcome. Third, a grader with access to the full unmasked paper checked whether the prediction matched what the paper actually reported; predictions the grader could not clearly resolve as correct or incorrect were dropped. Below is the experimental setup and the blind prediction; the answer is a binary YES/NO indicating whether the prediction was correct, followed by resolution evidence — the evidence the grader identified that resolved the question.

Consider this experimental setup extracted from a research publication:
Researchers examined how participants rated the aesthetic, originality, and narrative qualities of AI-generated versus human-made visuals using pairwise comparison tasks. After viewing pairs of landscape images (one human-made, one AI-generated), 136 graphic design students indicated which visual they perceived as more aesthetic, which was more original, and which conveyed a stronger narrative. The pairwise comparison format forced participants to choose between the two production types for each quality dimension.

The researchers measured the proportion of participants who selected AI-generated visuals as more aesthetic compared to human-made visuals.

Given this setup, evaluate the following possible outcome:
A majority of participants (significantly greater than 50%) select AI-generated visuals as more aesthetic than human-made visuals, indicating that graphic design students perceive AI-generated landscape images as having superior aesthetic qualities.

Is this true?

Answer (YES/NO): NO